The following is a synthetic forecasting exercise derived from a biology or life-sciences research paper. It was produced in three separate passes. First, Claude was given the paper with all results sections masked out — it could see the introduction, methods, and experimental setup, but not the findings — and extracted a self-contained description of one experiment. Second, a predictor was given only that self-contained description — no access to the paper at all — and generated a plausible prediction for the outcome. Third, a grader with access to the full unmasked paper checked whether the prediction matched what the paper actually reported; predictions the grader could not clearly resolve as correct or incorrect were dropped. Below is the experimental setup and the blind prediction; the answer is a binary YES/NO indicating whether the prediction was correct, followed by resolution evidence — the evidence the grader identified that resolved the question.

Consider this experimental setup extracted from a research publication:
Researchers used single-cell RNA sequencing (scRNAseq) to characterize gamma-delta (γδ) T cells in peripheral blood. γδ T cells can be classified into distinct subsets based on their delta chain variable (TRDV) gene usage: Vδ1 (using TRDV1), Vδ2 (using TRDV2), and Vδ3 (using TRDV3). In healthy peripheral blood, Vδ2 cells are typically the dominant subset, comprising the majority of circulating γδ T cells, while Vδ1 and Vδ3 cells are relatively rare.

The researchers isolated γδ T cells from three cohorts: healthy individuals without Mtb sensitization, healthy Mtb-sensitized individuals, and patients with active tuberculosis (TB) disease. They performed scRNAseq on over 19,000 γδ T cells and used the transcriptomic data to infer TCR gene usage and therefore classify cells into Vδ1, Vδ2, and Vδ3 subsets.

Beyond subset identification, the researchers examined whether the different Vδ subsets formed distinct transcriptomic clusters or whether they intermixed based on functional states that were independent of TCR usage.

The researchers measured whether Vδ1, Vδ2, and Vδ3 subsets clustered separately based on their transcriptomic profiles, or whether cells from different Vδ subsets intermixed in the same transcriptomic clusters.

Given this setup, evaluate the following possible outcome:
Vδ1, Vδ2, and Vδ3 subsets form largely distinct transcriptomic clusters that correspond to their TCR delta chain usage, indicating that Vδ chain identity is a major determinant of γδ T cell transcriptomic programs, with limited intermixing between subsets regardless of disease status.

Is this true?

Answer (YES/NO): NO